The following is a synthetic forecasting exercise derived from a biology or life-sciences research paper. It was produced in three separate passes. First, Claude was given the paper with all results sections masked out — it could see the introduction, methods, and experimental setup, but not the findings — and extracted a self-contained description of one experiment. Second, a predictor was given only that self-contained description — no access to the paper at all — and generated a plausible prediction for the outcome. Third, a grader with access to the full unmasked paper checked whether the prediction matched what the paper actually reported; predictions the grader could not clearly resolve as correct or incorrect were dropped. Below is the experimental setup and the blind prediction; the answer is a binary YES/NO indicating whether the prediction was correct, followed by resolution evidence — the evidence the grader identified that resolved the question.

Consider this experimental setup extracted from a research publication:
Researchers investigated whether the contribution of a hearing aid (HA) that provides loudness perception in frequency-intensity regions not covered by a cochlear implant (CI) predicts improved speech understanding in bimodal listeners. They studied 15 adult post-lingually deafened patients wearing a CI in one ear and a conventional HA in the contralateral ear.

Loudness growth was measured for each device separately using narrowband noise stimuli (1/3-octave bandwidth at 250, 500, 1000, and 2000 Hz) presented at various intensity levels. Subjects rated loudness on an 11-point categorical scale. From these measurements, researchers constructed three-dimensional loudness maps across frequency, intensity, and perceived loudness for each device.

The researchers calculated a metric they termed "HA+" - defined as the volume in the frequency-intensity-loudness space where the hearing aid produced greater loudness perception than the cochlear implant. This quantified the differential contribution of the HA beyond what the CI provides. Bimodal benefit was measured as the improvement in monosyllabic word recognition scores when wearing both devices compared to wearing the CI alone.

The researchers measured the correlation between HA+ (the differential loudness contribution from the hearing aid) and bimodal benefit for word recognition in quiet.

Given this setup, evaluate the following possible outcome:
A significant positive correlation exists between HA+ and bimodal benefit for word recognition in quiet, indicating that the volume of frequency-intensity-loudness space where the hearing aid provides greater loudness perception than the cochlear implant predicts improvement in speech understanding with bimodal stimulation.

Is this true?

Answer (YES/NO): NO